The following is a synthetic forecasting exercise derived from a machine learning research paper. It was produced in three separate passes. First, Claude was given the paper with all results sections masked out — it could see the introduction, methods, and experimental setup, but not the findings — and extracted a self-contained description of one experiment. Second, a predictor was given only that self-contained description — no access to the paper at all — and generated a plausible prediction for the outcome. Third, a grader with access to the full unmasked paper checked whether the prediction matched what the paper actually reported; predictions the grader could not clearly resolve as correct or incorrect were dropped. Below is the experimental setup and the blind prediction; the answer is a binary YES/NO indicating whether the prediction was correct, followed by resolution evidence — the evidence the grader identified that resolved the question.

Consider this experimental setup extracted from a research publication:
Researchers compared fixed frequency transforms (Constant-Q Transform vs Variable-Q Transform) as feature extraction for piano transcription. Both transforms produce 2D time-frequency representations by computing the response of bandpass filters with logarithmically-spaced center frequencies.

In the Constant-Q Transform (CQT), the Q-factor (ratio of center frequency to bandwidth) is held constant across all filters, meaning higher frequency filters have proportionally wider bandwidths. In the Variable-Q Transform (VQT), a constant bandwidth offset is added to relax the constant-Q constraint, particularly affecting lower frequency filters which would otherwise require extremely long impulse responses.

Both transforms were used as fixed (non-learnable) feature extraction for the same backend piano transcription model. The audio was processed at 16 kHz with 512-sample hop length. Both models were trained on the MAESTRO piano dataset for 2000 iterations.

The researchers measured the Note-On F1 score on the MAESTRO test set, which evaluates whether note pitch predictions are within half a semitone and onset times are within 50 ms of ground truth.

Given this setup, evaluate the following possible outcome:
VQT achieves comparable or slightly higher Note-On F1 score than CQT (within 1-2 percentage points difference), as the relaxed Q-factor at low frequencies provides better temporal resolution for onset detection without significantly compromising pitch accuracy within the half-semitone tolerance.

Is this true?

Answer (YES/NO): NO